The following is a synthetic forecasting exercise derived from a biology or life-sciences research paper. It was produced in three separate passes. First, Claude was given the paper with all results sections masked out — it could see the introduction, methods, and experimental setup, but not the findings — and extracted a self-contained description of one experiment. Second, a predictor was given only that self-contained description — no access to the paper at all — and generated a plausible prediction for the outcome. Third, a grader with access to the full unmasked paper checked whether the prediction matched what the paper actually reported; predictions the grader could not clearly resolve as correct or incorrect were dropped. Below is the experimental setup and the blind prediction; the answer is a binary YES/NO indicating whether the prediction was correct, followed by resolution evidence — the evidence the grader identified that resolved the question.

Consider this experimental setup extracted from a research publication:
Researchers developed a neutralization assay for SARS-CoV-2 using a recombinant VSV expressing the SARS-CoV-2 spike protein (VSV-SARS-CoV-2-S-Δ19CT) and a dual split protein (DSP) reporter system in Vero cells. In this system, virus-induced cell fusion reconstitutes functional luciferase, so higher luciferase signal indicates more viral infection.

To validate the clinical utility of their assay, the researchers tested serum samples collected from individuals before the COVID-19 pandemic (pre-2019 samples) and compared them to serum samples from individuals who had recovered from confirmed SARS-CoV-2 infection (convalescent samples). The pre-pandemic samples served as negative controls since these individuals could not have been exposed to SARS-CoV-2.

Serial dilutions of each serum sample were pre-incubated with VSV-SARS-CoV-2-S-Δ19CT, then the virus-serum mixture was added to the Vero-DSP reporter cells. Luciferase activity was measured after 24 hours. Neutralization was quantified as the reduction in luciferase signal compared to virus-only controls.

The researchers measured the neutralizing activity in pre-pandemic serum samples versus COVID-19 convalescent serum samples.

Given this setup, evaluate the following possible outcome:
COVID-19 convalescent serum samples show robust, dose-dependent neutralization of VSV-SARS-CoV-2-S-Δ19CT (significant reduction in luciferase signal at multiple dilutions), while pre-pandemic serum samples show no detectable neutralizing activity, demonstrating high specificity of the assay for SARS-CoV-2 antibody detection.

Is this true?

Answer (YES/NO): YES